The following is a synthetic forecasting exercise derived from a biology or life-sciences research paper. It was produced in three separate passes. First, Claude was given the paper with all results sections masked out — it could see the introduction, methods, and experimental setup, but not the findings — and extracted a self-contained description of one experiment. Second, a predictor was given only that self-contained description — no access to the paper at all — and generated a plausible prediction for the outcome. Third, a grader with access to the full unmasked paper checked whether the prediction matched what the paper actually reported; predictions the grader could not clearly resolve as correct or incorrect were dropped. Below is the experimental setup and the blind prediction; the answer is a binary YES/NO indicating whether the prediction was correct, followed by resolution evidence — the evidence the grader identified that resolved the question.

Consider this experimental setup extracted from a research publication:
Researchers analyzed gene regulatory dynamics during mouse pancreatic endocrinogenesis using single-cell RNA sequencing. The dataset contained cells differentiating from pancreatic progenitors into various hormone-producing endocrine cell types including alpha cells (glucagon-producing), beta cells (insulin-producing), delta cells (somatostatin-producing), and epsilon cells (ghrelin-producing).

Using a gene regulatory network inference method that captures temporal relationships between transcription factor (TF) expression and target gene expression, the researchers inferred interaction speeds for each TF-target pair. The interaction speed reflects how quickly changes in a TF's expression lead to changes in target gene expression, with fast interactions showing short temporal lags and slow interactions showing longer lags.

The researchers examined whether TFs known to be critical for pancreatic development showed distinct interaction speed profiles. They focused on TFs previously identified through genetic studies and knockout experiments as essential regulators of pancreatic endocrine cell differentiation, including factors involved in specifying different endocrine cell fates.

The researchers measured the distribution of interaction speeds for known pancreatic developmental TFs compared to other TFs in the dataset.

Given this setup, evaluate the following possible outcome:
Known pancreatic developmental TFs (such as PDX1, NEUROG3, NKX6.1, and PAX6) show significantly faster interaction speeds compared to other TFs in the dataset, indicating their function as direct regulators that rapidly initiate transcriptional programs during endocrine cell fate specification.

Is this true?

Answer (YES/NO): NO